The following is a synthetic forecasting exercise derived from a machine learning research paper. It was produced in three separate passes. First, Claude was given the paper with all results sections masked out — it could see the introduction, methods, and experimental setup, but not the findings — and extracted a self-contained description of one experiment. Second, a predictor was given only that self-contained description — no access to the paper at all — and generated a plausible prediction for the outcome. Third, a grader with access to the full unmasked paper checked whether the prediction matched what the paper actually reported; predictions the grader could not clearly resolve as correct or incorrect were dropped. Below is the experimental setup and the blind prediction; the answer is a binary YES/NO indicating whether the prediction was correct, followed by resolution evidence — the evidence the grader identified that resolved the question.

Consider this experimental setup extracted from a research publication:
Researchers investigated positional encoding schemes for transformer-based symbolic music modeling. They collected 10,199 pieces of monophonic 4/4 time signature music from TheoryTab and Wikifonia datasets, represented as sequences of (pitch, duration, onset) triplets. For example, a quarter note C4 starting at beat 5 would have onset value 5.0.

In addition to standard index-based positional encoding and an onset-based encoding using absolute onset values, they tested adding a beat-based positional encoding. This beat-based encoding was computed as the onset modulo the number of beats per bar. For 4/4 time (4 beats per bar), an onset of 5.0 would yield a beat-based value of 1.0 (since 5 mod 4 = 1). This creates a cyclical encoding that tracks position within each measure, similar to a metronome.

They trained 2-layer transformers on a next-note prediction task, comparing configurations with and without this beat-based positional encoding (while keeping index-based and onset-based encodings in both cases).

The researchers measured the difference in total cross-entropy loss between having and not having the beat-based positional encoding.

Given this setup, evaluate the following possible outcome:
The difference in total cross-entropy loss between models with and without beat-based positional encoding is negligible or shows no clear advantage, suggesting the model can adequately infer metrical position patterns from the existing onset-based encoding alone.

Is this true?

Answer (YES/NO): NO